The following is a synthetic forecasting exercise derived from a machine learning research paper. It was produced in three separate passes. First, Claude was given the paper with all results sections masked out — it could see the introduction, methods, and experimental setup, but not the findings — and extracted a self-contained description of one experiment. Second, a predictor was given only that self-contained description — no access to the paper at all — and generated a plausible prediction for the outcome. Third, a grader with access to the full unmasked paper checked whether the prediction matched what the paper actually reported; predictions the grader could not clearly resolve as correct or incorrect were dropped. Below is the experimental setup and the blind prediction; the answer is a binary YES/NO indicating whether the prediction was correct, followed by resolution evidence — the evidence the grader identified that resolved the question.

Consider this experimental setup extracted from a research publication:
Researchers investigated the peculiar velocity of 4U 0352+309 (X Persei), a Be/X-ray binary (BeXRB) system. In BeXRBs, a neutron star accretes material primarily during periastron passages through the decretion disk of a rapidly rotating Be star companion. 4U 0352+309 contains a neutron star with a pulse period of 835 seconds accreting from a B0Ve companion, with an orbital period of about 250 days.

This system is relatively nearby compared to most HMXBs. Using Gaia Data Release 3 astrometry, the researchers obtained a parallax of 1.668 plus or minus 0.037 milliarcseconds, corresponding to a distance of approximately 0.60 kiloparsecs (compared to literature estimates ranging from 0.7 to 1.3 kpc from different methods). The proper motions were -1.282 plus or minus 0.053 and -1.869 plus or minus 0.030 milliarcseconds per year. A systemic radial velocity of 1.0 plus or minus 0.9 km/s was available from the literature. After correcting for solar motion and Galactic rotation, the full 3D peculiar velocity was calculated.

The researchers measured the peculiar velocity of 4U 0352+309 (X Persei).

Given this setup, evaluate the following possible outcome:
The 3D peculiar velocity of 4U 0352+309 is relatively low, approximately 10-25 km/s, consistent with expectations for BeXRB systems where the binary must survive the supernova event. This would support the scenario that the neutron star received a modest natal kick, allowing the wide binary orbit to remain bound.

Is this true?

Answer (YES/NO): YES